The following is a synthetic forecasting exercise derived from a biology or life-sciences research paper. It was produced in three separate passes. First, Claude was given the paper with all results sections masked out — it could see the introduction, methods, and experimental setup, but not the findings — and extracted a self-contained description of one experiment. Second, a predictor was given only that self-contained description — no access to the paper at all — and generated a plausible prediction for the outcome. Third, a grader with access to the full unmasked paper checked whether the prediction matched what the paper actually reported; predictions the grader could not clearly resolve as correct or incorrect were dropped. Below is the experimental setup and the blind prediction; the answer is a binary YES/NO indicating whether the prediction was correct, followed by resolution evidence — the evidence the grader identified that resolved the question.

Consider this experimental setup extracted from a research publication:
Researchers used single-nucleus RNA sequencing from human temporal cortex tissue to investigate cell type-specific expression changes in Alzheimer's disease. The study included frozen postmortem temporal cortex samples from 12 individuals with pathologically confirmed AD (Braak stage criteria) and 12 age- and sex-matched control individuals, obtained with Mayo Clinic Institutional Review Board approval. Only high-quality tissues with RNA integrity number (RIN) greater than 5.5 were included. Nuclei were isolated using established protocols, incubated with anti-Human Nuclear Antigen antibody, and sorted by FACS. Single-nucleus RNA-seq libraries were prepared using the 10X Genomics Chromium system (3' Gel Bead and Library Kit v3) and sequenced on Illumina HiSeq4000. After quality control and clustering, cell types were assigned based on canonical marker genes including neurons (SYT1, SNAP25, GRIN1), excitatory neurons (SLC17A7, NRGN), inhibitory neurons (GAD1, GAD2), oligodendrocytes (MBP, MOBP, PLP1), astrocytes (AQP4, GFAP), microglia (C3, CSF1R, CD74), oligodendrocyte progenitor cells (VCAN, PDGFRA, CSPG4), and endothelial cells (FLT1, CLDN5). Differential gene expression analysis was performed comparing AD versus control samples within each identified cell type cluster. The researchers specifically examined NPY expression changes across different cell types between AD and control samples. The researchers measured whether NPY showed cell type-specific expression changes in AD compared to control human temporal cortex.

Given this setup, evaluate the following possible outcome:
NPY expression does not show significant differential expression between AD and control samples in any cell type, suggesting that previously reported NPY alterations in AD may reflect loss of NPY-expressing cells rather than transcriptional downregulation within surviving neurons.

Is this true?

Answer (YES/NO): NO